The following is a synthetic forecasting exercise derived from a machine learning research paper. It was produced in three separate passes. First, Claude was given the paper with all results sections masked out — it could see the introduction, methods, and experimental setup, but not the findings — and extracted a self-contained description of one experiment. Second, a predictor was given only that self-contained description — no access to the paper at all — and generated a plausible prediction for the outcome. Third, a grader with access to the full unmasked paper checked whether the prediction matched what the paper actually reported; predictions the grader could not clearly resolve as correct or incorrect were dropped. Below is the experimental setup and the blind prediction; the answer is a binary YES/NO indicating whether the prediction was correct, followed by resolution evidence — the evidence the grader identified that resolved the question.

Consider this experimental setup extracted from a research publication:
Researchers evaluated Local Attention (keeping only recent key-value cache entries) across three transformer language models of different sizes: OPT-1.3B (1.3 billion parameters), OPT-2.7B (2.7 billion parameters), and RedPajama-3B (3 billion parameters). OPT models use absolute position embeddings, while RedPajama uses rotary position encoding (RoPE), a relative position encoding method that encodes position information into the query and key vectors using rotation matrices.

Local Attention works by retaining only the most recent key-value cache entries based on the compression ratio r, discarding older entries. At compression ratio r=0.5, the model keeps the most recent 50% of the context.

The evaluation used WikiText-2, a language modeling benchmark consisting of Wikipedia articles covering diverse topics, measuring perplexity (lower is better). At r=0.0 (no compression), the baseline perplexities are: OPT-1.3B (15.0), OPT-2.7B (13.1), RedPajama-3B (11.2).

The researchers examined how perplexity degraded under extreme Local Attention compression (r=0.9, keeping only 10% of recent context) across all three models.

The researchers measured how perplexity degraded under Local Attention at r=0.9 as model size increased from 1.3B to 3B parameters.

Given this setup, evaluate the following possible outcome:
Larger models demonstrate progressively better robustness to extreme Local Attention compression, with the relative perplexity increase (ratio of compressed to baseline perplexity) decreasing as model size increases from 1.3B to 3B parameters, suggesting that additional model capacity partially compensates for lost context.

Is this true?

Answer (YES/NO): NO